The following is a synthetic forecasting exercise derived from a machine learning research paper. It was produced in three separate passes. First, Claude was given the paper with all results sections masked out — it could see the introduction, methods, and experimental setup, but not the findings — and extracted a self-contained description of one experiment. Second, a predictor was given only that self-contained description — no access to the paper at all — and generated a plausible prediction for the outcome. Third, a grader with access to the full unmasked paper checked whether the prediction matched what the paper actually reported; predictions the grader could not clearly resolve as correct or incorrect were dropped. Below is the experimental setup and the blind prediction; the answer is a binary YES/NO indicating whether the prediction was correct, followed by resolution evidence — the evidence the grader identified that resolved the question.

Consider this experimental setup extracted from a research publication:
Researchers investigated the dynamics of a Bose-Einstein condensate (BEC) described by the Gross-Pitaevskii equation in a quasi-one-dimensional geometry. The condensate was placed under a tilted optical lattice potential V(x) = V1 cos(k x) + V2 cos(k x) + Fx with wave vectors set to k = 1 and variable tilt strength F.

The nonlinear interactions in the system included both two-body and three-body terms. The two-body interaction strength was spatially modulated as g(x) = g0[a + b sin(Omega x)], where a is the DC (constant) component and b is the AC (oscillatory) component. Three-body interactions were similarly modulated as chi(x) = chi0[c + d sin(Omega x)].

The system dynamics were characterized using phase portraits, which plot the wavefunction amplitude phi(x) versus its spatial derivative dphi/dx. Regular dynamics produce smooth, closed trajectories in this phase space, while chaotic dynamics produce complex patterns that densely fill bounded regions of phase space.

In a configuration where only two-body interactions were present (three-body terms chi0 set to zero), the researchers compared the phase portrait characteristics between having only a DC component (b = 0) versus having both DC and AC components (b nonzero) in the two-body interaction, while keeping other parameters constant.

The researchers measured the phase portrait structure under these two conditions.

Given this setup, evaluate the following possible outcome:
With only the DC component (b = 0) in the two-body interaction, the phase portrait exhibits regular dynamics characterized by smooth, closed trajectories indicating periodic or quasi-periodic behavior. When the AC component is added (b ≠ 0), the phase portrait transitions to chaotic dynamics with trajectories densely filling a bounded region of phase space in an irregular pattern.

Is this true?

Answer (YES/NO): NO